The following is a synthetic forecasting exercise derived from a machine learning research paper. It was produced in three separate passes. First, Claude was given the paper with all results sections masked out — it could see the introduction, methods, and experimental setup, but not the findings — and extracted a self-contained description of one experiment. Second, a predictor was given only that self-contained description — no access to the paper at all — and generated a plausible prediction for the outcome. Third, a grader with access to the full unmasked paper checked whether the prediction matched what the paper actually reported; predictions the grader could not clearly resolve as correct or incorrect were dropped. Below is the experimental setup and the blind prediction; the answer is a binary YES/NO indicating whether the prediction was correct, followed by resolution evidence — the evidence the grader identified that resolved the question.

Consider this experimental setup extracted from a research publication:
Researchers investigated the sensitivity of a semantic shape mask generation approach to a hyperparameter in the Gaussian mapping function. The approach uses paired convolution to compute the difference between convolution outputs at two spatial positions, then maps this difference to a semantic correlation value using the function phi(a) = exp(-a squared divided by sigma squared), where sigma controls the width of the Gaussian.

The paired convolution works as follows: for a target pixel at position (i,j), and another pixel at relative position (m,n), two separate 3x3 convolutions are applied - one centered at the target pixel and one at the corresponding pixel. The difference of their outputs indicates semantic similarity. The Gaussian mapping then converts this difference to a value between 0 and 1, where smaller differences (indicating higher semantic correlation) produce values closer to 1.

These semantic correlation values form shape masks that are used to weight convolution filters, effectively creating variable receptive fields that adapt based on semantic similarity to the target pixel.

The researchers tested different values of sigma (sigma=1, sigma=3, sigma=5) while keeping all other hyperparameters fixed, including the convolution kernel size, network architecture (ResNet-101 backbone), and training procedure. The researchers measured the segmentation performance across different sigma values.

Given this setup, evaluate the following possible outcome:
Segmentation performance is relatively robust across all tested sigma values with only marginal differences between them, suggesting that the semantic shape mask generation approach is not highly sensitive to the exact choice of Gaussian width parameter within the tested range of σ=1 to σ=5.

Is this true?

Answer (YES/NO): YES